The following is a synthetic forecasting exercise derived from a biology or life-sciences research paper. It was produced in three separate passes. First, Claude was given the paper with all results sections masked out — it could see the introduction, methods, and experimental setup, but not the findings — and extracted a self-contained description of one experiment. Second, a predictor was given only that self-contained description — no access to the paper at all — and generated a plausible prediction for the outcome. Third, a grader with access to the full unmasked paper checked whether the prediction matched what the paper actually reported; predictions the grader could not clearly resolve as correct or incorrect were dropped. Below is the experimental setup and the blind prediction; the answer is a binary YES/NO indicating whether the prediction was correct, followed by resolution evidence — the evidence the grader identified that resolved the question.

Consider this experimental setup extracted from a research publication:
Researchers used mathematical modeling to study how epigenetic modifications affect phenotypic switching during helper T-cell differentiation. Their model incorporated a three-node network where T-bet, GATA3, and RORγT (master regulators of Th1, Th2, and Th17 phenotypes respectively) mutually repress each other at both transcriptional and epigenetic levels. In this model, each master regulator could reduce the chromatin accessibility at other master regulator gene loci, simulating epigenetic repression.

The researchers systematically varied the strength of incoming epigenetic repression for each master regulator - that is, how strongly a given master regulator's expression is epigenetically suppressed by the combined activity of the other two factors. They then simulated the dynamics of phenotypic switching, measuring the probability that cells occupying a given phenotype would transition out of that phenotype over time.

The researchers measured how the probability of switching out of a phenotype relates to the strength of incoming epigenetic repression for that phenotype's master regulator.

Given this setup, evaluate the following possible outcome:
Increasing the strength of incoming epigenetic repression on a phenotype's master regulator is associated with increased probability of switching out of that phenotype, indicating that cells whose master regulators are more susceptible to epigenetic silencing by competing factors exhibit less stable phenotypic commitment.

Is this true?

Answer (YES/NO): YES